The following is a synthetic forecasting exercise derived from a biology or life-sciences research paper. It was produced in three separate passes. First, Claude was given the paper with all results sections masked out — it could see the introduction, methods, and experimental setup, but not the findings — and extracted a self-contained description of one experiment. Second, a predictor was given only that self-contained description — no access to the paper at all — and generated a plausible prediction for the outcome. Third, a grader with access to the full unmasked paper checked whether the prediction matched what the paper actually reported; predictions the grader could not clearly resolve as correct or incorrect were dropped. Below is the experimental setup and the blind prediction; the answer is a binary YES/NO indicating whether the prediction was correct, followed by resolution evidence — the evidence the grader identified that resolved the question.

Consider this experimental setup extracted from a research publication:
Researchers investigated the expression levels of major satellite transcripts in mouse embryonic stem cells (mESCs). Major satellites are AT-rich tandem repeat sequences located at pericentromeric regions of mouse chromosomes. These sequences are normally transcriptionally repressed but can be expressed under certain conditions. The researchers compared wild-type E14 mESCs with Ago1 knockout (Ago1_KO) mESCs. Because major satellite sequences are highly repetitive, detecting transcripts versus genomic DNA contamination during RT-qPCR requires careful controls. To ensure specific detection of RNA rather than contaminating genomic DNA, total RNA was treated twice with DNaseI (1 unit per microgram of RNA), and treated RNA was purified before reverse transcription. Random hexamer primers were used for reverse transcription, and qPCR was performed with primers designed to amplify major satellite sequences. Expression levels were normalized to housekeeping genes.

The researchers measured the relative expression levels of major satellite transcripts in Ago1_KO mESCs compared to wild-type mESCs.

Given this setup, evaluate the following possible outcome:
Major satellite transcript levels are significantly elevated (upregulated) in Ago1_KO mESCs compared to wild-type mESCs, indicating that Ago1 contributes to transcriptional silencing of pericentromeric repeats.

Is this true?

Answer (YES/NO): YES